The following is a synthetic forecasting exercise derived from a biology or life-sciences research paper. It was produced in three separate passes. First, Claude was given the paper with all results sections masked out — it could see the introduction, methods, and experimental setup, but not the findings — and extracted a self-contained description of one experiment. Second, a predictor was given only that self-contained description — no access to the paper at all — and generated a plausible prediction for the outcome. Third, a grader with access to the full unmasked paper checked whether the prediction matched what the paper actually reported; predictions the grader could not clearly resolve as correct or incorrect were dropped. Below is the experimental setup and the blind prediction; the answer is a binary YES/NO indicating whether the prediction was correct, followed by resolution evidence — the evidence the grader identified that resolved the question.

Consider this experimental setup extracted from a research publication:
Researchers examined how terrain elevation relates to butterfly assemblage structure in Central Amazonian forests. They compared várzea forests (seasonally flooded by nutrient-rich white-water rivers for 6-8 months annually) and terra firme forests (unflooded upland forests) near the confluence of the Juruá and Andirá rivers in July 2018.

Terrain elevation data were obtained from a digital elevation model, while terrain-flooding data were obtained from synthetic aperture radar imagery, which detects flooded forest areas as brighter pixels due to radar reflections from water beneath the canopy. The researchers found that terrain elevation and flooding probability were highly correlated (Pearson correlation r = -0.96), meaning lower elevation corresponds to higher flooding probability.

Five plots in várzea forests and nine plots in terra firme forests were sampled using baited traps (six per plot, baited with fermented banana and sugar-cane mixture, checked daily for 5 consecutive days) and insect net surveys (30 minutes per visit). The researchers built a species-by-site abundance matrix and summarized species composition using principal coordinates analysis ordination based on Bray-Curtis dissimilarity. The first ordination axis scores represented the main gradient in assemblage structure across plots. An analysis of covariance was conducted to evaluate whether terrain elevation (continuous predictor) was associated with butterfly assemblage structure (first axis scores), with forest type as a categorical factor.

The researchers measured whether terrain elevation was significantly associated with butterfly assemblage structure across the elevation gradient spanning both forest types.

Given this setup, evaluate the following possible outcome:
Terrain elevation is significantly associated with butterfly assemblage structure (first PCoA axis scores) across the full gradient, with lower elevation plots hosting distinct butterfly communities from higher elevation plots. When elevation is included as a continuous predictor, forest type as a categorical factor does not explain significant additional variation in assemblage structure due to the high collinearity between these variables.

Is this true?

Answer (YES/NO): NO